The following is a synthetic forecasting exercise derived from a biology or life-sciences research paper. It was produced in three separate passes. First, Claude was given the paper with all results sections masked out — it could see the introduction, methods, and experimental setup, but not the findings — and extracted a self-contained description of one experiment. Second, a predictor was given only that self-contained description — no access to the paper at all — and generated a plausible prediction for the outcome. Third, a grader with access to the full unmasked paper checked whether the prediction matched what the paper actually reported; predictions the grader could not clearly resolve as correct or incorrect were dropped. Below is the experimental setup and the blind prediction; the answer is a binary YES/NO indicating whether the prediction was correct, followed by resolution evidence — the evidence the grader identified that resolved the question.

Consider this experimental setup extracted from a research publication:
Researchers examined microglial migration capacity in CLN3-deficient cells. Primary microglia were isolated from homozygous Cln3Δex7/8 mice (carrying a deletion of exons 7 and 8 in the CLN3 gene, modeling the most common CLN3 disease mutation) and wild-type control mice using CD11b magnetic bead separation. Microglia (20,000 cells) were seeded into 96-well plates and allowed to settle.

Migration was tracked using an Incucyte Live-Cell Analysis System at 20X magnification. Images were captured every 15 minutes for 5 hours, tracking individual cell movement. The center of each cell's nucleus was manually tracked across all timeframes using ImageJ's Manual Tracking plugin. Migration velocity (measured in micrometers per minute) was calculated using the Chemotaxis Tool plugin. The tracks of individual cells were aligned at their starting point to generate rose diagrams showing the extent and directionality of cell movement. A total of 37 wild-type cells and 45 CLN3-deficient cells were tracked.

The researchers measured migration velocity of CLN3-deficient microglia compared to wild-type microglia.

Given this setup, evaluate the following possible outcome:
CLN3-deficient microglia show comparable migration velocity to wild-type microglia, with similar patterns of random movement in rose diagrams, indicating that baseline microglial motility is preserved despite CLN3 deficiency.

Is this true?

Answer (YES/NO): NO